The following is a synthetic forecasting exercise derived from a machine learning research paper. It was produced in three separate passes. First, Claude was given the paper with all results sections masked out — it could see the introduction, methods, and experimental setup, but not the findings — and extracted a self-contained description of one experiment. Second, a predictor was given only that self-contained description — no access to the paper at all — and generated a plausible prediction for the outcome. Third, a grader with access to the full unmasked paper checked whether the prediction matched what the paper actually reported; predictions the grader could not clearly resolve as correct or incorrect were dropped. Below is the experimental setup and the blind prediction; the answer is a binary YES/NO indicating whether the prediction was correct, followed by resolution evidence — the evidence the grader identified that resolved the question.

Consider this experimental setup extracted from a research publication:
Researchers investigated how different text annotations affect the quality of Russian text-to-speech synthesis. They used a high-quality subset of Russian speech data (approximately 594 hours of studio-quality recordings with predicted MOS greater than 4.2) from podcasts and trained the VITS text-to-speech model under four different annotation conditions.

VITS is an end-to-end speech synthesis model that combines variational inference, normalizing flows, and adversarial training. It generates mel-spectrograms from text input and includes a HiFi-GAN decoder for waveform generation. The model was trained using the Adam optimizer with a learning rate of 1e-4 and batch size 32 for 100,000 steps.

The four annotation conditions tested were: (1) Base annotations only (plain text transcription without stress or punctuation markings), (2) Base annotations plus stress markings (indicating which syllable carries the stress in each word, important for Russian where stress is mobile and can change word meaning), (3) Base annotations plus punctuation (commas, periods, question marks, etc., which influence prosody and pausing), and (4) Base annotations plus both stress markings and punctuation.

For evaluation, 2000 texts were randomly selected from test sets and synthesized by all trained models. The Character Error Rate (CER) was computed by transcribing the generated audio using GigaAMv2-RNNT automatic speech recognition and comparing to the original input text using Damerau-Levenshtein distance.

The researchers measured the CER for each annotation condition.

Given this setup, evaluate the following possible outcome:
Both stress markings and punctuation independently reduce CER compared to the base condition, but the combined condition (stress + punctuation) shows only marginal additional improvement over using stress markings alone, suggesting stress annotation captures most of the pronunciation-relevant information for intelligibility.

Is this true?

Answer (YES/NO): NO